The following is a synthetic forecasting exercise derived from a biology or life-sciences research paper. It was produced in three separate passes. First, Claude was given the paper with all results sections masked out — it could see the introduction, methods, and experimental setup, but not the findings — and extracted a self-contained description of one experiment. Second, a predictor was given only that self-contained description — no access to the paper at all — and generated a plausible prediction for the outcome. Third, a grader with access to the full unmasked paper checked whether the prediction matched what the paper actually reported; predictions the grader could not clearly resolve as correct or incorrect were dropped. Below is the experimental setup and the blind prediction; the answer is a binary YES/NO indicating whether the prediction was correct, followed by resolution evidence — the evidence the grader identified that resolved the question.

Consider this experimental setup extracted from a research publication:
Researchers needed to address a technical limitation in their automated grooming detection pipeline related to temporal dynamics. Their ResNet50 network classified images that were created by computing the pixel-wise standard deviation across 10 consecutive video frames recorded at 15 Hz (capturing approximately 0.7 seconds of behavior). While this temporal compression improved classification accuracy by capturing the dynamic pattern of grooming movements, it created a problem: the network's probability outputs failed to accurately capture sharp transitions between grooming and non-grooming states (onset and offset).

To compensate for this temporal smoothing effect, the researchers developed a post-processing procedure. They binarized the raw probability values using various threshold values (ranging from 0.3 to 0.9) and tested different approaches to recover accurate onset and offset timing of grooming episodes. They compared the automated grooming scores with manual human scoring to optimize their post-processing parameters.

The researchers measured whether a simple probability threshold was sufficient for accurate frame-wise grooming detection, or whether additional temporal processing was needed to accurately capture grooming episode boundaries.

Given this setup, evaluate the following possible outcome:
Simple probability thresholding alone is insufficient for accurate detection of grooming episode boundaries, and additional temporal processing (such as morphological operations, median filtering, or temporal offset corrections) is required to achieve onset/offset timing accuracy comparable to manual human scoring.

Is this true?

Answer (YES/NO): YES